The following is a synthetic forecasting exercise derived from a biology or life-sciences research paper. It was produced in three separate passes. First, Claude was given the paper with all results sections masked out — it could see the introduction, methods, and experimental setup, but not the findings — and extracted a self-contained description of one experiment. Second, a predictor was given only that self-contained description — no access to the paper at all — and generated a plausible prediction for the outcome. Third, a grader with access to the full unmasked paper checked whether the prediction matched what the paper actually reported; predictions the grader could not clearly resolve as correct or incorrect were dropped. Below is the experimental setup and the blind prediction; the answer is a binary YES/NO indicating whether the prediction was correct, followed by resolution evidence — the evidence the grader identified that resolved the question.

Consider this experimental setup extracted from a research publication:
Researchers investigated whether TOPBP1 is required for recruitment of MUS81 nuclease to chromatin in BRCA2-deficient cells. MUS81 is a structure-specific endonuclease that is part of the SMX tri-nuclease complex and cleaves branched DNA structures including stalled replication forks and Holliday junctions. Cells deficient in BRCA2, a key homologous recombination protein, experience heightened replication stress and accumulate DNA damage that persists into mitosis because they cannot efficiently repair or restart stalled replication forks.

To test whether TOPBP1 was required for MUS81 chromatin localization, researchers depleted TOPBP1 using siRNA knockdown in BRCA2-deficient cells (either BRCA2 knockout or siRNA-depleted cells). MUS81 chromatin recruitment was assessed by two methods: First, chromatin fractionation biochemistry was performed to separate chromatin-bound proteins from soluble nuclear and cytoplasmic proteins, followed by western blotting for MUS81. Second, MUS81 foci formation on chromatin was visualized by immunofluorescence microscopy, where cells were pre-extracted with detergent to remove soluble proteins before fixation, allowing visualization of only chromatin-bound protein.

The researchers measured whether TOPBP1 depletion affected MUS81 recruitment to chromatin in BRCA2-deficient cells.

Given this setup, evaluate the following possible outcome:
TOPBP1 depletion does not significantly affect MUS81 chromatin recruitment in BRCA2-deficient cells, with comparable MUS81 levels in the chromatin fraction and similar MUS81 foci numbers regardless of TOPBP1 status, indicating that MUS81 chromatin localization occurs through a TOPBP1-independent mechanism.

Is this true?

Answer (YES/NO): NO